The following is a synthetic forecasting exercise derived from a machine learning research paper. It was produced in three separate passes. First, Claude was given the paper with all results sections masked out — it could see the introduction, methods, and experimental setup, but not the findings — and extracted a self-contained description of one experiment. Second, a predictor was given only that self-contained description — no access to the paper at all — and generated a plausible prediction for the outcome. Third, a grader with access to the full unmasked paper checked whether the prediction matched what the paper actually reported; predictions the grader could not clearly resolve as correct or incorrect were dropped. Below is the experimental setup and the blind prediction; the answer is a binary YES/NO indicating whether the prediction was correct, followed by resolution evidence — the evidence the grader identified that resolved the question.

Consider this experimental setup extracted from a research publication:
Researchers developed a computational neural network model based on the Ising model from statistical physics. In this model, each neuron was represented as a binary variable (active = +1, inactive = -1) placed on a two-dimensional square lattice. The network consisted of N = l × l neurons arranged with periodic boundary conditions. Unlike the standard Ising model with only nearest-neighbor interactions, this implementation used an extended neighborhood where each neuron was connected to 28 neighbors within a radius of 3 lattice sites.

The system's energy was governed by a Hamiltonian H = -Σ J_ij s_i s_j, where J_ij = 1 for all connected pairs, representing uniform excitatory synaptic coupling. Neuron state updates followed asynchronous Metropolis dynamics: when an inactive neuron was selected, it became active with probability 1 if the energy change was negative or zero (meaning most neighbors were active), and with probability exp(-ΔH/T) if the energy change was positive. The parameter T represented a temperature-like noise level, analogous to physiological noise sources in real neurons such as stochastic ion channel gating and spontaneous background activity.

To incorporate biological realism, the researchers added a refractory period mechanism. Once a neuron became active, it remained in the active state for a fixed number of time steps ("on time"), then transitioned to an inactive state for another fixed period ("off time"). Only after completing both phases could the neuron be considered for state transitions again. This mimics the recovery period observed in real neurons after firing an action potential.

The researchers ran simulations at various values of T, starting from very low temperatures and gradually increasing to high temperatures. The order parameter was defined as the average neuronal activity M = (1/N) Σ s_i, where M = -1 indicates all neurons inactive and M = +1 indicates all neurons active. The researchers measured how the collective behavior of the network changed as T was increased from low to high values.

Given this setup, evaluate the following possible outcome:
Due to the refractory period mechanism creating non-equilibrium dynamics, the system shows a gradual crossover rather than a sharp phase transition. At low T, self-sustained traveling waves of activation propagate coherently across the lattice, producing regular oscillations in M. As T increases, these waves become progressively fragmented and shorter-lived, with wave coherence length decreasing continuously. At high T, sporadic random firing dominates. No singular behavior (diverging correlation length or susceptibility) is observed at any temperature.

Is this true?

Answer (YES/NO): NO